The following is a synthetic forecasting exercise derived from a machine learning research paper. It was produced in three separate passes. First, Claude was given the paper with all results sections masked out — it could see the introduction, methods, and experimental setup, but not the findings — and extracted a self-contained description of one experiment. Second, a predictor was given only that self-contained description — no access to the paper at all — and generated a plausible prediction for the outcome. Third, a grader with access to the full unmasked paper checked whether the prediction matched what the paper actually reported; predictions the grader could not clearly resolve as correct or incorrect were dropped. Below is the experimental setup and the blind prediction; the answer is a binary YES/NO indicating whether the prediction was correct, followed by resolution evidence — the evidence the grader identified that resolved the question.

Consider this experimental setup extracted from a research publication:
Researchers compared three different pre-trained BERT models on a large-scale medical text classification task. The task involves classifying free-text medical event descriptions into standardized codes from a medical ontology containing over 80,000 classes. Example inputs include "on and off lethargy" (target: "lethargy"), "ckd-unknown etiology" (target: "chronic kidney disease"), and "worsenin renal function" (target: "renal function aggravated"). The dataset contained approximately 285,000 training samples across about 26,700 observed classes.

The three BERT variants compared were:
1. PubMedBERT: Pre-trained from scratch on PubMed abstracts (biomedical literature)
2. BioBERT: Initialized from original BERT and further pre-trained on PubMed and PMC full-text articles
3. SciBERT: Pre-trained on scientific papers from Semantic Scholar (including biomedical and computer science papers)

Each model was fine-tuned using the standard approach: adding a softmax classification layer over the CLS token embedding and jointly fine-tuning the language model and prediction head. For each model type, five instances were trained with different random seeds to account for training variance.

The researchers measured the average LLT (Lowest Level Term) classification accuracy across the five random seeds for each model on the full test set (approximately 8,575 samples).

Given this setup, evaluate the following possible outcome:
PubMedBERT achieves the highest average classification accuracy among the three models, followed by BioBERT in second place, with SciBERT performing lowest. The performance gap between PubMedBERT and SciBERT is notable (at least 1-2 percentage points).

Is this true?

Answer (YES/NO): NO